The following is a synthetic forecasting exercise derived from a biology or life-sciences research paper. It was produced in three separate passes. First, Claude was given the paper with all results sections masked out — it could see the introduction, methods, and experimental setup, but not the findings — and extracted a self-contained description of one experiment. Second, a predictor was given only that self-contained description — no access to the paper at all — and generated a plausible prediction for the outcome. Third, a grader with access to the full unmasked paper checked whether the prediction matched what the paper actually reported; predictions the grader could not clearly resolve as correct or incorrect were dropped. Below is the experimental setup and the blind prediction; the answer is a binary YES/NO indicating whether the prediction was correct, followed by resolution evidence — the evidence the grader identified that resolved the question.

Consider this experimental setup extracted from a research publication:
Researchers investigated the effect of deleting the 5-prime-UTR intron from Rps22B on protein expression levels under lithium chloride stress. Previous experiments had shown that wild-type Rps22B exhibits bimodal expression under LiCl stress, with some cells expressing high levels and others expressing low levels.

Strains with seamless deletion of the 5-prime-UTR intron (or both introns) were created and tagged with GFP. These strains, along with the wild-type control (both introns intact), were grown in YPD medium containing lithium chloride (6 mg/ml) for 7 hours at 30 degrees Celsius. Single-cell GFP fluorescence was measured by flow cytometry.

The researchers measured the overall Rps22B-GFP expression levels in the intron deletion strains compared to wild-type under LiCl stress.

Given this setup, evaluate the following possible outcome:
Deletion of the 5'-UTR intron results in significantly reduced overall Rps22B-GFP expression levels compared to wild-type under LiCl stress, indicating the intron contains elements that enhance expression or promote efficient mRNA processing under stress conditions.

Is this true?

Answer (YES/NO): NO